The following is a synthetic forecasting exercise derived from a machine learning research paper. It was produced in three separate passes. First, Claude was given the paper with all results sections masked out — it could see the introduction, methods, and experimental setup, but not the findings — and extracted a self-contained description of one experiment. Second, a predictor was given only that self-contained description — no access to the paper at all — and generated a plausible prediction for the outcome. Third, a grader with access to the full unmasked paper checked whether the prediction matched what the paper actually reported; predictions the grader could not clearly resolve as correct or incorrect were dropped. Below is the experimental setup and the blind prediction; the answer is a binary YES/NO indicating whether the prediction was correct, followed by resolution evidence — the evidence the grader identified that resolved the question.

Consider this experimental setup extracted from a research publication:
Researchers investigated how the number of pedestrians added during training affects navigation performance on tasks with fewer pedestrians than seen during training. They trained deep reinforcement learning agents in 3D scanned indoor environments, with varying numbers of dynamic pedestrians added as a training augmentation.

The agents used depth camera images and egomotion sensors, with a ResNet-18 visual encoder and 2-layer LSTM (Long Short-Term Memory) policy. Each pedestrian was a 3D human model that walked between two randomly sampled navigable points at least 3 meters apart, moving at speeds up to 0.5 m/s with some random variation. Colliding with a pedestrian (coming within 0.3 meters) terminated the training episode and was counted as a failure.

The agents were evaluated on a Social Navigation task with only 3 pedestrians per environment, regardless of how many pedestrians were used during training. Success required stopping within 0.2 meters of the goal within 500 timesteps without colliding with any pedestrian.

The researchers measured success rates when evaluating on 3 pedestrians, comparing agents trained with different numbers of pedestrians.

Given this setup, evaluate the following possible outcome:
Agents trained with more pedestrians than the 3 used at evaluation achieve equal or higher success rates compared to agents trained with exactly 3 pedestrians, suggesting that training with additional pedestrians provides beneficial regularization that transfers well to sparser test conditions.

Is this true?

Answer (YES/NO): YES